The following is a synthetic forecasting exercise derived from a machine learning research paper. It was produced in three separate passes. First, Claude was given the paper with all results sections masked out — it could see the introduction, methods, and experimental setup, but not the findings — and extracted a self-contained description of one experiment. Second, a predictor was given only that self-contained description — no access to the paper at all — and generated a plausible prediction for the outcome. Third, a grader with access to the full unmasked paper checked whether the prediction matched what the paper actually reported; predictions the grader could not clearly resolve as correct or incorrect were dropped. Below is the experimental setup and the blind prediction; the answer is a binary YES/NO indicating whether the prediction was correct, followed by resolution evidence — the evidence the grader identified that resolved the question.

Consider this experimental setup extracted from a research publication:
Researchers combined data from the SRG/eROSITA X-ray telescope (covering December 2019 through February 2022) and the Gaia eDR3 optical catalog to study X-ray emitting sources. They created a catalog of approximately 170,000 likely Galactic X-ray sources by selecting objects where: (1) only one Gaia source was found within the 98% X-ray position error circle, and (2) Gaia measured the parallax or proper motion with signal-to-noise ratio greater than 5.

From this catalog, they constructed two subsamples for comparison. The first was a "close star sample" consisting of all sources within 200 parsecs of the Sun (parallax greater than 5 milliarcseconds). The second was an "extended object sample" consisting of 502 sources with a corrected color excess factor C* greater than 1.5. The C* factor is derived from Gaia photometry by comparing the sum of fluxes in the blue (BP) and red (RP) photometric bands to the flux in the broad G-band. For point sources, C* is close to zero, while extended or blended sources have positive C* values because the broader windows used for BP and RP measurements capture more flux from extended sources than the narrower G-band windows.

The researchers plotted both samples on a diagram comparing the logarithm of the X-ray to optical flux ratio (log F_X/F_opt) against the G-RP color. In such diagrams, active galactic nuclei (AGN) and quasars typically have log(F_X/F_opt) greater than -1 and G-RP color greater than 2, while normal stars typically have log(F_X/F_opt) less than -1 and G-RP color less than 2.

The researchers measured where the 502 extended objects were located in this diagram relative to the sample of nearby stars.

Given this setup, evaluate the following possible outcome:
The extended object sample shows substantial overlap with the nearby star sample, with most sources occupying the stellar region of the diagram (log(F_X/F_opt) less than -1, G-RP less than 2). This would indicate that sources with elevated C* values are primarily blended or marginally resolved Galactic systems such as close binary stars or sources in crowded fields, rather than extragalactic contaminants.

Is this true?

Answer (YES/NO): NO